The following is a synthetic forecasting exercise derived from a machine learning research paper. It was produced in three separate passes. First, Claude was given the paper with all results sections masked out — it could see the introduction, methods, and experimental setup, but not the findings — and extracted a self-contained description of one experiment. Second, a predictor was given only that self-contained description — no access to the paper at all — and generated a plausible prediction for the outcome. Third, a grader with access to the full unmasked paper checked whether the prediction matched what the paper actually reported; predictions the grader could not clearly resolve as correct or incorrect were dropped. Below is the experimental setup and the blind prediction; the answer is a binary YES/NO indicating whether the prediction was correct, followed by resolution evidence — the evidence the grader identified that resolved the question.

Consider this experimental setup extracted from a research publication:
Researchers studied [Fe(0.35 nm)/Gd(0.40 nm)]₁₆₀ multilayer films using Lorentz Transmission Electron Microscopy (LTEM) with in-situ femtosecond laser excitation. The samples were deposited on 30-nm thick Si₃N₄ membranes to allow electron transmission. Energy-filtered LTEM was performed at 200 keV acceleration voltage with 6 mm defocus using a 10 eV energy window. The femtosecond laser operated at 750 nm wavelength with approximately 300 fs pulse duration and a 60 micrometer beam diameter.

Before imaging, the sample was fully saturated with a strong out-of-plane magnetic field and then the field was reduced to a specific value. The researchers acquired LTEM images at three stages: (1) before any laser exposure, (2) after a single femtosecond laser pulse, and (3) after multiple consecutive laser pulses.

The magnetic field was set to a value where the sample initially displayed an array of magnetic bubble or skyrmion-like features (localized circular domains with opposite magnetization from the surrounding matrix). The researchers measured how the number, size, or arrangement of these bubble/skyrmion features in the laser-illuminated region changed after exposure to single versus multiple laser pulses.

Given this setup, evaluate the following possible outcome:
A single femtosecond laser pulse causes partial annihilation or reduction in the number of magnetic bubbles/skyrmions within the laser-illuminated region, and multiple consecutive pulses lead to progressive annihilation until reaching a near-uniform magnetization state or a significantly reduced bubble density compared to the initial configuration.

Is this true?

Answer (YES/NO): NO